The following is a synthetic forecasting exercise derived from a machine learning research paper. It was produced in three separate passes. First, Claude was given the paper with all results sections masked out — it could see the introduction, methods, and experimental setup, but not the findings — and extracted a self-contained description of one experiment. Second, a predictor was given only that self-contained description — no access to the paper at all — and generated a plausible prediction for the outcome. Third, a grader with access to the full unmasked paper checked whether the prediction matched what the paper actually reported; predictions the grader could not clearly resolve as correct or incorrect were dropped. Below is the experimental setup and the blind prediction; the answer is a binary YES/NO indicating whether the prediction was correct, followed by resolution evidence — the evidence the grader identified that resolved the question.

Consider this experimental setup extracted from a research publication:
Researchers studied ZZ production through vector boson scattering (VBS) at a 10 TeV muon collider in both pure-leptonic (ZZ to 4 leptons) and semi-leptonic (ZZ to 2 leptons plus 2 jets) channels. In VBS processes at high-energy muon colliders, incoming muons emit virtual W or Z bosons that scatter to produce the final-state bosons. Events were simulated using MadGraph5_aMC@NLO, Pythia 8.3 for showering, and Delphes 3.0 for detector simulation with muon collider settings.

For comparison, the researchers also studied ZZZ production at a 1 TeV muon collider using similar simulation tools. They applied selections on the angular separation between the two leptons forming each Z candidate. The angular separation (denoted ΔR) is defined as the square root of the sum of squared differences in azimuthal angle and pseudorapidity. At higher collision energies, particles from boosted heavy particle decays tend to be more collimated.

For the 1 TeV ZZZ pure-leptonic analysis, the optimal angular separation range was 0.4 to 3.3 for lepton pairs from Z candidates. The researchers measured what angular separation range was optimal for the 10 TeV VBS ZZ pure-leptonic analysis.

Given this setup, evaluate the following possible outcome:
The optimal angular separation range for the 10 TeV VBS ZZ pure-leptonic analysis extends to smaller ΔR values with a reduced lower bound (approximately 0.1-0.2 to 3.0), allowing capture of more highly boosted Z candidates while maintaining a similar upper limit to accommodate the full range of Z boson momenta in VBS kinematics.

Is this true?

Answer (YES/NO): NO